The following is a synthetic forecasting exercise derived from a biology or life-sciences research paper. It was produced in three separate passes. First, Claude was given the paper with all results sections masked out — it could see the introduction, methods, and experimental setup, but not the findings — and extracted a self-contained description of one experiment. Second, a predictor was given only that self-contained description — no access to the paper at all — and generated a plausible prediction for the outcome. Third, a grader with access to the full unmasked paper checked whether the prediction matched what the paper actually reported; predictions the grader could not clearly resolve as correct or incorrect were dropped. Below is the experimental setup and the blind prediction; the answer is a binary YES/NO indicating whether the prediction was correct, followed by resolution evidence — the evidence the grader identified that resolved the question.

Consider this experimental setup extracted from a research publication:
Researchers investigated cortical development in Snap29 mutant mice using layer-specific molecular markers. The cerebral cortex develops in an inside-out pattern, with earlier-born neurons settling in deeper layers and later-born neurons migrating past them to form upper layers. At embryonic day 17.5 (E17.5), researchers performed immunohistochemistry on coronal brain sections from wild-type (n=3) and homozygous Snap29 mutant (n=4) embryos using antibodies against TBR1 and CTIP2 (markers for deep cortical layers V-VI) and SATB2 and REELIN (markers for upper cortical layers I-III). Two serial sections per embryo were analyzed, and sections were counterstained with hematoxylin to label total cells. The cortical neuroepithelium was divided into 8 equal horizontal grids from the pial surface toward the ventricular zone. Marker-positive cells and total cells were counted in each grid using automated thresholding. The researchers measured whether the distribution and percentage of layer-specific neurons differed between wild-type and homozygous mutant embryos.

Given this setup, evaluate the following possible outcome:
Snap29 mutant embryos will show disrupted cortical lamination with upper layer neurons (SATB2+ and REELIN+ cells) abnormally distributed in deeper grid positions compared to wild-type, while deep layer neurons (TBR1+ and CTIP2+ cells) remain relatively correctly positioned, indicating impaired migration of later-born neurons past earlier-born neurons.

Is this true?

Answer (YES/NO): NO